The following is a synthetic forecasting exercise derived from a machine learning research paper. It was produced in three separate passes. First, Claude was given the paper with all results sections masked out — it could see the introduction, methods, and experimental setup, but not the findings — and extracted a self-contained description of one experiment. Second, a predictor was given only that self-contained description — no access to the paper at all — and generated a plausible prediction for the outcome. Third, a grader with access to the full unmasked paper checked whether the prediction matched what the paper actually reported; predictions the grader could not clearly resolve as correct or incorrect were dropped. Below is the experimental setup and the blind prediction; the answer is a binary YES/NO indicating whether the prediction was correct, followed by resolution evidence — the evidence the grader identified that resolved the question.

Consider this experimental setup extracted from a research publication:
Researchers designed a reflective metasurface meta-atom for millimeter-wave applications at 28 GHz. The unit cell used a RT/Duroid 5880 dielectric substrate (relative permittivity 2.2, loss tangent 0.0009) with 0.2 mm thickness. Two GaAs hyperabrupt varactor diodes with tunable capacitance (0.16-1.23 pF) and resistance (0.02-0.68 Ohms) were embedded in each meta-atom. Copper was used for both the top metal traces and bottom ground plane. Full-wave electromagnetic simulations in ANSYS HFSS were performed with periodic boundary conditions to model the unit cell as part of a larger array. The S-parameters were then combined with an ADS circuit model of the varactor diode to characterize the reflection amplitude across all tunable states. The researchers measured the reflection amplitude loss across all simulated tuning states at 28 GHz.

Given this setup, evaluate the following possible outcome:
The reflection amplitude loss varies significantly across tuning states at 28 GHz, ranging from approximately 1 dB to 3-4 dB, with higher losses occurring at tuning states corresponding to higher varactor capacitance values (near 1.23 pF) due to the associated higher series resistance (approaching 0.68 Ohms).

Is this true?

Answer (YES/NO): NO